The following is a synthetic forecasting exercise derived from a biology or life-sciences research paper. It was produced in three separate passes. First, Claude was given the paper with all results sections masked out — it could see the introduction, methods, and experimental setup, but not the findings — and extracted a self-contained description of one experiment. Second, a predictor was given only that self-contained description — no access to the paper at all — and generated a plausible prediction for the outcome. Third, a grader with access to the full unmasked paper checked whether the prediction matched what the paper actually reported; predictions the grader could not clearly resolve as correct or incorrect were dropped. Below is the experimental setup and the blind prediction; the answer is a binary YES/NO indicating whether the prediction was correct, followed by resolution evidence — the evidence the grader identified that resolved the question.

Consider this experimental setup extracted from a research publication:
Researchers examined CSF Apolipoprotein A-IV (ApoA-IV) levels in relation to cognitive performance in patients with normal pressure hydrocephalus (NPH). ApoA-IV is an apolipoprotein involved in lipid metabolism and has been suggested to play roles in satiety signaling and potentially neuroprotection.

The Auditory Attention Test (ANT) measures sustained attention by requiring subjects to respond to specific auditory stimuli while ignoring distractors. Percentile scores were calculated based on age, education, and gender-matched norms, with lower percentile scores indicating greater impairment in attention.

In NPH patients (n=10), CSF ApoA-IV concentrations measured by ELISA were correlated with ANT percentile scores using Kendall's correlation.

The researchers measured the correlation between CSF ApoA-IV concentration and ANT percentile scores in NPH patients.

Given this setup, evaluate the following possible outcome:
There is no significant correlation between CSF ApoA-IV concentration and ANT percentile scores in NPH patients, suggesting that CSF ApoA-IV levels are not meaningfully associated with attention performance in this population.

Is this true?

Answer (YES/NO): NO